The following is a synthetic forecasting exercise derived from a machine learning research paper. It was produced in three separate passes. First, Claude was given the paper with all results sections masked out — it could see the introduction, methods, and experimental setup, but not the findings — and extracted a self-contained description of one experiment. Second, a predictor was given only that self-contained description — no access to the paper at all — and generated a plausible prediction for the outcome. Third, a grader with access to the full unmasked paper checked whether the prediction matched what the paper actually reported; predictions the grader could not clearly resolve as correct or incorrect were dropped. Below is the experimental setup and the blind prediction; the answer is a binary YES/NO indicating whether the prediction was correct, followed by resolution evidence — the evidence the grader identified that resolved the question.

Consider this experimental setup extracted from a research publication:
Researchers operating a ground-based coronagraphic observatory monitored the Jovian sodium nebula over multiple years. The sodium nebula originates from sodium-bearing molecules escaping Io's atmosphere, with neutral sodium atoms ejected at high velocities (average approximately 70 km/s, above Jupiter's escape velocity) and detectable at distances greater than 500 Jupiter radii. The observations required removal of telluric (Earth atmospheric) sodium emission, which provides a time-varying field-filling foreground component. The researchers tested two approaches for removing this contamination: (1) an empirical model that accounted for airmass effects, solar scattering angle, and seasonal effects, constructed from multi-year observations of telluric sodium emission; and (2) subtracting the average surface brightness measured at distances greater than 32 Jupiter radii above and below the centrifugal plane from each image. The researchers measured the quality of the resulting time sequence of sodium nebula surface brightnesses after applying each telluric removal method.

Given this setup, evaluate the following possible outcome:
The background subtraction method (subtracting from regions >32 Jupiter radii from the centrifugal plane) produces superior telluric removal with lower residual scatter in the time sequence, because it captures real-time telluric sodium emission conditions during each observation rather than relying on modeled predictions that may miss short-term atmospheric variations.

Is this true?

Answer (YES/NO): YES